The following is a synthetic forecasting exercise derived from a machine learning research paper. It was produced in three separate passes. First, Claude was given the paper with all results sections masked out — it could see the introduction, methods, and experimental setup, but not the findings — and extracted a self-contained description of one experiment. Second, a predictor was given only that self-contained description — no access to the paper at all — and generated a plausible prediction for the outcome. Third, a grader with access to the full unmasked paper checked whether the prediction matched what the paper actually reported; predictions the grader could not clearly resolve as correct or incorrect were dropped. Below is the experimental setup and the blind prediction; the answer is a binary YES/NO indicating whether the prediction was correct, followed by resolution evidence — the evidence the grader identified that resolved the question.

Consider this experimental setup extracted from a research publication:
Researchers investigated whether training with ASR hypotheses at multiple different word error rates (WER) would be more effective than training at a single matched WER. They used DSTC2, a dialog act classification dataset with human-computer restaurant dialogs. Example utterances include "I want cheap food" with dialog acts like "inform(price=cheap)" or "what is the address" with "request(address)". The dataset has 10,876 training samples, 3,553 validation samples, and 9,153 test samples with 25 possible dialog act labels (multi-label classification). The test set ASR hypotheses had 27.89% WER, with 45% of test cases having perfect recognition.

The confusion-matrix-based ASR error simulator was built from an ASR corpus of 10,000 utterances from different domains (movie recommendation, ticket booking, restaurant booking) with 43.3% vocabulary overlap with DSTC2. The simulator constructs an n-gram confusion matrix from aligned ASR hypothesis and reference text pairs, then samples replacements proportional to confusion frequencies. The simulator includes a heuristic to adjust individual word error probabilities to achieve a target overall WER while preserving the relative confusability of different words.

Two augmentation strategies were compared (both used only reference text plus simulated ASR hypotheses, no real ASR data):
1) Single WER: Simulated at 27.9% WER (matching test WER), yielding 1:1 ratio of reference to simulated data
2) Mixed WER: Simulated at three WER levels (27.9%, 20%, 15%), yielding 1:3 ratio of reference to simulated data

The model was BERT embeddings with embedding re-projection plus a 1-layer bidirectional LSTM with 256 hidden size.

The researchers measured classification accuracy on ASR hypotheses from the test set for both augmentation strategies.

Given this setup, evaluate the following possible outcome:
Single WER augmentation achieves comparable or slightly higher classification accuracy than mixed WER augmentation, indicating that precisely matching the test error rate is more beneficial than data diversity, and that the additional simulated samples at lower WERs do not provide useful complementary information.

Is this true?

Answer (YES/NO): NO